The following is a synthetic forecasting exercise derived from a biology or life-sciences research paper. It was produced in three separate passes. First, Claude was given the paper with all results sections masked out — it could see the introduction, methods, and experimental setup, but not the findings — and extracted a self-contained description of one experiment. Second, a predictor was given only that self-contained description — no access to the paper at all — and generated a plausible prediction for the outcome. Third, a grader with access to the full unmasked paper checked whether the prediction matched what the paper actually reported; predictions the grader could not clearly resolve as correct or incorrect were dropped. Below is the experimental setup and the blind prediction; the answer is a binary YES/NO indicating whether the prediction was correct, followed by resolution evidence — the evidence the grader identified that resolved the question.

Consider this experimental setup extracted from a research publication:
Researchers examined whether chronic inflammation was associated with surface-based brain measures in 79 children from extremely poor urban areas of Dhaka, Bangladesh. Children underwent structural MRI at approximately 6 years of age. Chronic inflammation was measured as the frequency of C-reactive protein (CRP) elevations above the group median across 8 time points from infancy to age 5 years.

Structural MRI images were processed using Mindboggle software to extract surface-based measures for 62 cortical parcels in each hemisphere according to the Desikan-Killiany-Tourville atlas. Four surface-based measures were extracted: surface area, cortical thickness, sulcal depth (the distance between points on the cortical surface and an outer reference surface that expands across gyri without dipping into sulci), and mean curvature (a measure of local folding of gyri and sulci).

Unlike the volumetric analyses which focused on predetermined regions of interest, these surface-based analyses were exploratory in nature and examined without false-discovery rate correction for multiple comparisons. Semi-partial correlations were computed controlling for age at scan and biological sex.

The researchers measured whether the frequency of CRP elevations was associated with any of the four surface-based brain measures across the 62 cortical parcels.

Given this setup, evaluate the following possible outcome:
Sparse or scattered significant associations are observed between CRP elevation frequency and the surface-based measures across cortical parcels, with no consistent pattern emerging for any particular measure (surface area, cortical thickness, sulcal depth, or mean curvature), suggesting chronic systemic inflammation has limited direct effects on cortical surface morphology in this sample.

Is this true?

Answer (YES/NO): NO